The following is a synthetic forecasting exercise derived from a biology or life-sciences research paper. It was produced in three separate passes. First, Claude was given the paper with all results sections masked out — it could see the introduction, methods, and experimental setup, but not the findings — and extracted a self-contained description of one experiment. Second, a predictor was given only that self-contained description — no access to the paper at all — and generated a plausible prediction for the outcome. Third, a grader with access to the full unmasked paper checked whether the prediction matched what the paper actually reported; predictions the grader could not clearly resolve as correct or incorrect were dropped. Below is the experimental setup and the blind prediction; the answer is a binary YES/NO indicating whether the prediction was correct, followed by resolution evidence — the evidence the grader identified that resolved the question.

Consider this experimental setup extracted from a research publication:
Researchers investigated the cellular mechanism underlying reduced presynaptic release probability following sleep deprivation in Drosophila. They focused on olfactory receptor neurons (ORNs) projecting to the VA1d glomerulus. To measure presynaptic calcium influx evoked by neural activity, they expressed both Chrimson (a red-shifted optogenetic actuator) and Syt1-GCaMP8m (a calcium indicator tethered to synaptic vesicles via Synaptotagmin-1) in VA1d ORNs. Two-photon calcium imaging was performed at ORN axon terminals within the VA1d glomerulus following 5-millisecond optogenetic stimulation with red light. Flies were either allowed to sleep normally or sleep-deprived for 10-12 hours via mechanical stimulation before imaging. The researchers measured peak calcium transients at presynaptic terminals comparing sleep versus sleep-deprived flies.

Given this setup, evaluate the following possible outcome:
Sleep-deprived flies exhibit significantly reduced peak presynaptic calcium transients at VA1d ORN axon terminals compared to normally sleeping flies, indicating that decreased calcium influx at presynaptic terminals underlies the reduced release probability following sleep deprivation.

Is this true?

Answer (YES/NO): NO